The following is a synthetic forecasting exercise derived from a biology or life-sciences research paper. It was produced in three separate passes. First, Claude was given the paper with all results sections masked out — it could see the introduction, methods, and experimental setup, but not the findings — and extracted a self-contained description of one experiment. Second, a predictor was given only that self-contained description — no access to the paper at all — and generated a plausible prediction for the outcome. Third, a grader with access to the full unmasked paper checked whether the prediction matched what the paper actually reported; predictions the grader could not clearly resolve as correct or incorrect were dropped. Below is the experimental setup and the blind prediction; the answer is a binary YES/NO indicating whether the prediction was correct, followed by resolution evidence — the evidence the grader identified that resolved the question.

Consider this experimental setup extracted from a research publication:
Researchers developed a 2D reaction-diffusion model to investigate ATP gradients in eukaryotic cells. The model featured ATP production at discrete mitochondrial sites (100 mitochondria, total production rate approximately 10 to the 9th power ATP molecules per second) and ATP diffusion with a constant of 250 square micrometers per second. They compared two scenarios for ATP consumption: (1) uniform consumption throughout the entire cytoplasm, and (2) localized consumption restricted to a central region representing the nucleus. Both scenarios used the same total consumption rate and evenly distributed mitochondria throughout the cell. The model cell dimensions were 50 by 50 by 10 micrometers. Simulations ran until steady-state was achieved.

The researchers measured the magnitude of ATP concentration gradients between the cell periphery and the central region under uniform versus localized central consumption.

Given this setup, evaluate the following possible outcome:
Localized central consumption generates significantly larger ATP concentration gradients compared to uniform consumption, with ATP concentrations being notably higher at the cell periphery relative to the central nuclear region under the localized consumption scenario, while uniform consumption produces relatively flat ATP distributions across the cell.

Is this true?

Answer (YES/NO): YES